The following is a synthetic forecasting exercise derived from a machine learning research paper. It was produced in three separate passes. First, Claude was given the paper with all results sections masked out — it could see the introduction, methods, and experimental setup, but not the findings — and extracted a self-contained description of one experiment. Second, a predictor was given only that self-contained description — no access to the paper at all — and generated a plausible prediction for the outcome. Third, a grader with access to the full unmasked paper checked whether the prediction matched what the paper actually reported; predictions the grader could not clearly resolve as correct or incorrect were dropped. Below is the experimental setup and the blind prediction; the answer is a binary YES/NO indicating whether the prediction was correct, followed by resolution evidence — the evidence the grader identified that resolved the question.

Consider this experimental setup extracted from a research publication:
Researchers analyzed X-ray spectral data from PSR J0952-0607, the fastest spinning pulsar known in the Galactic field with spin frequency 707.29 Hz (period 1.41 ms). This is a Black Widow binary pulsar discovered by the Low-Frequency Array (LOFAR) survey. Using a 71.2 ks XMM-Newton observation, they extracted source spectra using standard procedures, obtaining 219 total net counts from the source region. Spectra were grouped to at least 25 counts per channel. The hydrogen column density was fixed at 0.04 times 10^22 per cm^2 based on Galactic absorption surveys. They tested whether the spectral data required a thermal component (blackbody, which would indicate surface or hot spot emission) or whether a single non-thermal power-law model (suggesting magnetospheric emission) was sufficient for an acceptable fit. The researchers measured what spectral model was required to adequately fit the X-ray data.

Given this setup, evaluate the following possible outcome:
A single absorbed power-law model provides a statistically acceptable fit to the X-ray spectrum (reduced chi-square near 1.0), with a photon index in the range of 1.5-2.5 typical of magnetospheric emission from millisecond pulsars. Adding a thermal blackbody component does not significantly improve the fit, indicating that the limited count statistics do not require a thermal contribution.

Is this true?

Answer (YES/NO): YES